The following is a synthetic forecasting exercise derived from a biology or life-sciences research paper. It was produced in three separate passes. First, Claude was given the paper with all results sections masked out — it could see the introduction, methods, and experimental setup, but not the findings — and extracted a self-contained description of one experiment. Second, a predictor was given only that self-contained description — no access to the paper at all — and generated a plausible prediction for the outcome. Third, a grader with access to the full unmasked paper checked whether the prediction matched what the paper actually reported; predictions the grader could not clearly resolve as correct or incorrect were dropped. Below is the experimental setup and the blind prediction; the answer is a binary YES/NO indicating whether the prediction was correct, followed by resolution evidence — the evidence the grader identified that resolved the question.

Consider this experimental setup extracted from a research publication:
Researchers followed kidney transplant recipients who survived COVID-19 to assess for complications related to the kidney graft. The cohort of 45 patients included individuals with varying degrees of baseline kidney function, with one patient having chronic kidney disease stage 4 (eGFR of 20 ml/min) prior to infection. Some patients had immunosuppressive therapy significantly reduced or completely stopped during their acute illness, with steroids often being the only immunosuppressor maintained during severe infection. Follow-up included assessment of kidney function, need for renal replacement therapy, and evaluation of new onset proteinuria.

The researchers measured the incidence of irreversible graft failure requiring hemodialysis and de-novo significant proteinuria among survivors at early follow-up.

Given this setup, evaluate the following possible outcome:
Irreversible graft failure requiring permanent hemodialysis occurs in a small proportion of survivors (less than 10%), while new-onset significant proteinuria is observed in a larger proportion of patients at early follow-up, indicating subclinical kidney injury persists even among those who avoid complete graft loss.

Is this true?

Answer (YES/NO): NO